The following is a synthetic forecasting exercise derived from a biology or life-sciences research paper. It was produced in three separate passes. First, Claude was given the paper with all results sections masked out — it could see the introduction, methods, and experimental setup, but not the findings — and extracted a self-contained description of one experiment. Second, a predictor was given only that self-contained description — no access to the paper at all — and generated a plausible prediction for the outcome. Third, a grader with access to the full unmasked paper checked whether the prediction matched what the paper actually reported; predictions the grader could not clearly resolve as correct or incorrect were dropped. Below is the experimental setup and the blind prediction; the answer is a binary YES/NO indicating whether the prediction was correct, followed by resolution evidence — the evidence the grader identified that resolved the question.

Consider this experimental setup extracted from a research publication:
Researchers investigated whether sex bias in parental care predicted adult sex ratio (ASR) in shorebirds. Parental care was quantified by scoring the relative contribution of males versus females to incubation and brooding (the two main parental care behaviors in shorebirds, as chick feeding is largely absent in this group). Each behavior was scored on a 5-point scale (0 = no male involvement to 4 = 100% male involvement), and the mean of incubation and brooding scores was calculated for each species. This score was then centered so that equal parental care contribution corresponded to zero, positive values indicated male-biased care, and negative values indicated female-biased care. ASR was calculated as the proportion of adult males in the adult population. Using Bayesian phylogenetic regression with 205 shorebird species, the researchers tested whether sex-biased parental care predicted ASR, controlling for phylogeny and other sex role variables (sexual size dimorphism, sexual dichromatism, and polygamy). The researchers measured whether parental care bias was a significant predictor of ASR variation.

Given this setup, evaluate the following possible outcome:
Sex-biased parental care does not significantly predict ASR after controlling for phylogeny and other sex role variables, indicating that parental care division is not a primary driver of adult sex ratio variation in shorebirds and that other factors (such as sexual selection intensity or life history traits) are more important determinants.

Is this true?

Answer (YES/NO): NO